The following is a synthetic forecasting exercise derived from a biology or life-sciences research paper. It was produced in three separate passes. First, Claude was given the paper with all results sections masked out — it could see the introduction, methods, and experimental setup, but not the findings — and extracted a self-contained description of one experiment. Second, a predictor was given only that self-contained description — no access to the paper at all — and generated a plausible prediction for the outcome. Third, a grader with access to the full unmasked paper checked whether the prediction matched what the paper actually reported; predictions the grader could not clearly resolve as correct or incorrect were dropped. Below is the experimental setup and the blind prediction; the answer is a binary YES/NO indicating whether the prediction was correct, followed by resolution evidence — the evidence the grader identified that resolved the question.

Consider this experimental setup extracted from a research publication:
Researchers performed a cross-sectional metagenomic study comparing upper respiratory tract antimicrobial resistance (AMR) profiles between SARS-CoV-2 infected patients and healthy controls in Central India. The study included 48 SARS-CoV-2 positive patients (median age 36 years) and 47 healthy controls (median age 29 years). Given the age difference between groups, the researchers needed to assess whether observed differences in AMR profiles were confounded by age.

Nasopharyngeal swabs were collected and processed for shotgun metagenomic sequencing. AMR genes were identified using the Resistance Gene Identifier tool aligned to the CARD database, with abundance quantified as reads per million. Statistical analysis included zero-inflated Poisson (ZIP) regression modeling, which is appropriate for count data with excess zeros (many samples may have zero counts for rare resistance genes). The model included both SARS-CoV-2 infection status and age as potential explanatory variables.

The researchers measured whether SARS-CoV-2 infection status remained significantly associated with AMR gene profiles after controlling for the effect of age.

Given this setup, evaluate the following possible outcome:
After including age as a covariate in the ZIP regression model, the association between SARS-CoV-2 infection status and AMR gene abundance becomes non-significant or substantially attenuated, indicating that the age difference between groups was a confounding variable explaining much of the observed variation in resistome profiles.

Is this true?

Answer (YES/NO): NO